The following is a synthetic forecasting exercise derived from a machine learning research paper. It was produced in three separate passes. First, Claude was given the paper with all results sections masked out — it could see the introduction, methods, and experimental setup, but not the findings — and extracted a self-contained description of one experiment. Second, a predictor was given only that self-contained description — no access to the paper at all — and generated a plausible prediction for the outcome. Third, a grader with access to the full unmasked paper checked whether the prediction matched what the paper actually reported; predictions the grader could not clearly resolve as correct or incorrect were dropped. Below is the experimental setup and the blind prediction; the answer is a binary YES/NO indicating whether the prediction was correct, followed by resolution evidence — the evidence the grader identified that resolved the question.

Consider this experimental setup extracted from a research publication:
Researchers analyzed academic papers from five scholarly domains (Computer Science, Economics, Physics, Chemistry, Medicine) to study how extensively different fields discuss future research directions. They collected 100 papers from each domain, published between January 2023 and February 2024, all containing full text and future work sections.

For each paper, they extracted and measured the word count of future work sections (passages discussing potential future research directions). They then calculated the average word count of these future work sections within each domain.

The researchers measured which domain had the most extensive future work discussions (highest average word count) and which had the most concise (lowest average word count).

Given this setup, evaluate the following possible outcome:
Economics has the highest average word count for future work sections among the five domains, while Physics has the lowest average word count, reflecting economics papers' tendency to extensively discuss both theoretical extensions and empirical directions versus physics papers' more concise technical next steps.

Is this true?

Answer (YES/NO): NO